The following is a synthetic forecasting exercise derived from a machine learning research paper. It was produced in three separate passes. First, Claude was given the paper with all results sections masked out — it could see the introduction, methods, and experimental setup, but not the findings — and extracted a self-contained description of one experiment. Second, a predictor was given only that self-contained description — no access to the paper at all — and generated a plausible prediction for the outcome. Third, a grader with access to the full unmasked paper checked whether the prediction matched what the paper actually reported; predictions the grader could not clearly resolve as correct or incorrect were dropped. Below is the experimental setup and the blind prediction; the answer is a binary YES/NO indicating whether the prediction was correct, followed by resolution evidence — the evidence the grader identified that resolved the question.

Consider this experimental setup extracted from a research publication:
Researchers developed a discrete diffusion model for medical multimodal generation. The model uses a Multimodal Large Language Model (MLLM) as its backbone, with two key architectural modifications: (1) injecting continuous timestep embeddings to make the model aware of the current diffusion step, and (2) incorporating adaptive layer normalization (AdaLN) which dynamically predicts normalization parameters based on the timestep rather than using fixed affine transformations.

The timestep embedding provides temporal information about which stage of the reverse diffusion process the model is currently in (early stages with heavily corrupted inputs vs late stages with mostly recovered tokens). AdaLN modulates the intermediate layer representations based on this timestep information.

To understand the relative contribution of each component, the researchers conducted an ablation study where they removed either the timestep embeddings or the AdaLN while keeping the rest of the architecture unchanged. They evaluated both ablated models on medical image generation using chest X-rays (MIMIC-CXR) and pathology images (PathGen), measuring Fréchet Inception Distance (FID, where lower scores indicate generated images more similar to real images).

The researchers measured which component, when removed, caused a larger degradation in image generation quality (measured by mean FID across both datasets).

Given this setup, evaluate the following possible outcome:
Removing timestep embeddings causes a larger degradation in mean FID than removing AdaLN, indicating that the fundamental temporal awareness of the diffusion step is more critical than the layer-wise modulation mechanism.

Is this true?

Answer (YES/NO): YES